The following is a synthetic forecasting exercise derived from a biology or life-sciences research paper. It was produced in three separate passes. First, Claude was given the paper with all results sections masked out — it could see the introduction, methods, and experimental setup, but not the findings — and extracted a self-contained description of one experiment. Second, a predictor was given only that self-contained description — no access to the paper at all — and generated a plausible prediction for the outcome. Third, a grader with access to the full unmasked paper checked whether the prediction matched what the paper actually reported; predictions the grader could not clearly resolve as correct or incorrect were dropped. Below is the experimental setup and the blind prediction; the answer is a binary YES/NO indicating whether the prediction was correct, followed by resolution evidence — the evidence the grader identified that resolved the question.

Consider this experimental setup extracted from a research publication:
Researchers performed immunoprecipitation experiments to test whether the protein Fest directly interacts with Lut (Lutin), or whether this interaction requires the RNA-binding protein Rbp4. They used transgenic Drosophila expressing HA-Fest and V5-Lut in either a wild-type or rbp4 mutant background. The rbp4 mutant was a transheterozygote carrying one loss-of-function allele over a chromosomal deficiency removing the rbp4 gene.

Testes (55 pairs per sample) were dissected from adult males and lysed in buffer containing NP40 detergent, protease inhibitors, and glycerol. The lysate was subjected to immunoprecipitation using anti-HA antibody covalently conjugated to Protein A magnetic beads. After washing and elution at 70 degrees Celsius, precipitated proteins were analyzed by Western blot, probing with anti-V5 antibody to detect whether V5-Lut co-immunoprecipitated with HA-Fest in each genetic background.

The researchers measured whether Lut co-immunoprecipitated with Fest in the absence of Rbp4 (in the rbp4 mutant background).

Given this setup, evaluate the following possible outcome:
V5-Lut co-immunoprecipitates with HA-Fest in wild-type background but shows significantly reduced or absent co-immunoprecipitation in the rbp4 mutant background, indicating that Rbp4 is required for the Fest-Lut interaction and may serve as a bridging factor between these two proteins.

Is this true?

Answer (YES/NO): NO